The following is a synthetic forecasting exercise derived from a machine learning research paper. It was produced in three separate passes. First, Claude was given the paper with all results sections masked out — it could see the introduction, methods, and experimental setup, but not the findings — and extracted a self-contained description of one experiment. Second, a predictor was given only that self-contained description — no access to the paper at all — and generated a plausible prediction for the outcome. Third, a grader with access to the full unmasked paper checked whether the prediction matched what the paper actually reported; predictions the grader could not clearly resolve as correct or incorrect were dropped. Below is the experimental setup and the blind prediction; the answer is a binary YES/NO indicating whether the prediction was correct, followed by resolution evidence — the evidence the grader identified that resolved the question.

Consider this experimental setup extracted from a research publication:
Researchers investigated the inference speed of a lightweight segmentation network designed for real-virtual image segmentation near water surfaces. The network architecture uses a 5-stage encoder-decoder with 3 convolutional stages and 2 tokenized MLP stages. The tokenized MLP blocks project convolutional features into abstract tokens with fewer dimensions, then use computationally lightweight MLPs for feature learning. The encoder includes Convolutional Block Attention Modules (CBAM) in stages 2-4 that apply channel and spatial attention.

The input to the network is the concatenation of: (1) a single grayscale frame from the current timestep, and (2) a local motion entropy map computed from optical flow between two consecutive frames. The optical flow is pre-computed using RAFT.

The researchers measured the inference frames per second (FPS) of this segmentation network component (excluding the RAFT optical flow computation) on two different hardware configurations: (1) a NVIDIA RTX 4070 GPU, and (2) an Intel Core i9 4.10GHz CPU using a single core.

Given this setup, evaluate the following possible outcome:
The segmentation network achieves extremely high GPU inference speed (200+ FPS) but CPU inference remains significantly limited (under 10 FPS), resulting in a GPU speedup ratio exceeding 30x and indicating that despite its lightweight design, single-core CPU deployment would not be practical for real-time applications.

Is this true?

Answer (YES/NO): NO